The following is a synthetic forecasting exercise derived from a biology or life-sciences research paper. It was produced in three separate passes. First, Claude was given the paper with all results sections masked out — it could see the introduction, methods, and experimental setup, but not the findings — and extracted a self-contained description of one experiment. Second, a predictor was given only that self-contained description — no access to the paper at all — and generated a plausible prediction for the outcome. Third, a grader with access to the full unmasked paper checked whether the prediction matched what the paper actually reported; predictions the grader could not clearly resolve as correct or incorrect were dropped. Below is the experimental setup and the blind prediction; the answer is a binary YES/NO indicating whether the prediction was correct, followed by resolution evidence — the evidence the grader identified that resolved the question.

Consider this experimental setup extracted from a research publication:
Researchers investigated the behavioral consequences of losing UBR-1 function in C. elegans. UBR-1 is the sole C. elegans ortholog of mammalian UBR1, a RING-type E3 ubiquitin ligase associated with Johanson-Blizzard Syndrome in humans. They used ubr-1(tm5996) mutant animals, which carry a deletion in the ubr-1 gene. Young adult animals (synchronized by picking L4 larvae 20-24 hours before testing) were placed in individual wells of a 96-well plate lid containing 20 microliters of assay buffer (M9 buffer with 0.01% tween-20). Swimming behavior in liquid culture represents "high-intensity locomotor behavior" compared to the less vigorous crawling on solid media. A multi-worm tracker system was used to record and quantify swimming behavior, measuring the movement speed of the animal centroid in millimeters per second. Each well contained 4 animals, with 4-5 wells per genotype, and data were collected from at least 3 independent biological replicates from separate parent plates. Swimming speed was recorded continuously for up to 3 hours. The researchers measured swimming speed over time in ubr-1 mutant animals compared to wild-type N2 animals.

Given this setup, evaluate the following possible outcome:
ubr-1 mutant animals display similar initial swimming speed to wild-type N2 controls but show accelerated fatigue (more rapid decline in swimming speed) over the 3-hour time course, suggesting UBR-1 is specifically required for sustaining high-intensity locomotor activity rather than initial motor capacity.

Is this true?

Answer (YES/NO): NO